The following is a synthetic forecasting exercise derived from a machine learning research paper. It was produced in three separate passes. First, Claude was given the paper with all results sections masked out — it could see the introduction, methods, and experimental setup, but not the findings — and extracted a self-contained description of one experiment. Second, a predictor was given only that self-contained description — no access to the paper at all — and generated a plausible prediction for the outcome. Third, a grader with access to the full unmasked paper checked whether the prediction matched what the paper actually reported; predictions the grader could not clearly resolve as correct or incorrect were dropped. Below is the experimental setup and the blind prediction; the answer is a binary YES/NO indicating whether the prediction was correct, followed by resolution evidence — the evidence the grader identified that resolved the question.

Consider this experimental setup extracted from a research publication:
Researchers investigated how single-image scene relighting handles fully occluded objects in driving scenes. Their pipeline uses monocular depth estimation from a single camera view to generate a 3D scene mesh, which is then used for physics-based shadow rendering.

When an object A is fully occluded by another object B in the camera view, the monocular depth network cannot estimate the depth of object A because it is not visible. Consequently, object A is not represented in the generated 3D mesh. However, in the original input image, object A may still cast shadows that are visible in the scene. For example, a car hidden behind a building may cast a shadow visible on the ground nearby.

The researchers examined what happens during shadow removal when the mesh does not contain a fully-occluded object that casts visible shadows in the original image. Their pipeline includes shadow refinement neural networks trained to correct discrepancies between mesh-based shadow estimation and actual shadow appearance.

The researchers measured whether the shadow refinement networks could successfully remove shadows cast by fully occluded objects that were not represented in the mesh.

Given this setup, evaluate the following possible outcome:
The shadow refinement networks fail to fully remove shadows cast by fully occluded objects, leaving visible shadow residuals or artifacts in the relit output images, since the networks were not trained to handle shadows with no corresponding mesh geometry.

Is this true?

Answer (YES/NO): YES